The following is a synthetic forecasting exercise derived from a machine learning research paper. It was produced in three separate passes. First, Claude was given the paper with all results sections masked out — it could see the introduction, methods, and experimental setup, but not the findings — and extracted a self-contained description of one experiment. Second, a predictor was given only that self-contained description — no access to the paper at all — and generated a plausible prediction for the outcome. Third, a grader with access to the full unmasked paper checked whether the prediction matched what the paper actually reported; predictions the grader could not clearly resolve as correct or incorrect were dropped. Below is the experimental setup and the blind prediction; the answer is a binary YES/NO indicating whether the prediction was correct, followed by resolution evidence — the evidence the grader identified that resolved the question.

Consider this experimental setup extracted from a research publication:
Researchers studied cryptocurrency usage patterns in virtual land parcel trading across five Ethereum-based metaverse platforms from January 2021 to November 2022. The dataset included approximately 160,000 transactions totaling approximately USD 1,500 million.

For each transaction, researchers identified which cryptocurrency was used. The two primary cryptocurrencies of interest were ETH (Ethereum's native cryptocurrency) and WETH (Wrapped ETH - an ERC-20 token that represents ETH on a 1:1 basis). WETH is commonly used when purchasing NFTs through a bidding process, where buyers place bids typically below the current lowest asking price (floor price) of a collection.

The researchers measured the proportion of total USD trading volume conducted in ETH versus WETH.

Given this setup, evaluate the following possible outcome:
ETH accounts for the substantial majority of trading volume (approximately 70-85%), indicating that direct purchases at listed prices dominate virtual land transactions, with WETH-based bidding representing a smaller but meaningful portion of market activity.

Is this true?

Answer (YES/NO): YES